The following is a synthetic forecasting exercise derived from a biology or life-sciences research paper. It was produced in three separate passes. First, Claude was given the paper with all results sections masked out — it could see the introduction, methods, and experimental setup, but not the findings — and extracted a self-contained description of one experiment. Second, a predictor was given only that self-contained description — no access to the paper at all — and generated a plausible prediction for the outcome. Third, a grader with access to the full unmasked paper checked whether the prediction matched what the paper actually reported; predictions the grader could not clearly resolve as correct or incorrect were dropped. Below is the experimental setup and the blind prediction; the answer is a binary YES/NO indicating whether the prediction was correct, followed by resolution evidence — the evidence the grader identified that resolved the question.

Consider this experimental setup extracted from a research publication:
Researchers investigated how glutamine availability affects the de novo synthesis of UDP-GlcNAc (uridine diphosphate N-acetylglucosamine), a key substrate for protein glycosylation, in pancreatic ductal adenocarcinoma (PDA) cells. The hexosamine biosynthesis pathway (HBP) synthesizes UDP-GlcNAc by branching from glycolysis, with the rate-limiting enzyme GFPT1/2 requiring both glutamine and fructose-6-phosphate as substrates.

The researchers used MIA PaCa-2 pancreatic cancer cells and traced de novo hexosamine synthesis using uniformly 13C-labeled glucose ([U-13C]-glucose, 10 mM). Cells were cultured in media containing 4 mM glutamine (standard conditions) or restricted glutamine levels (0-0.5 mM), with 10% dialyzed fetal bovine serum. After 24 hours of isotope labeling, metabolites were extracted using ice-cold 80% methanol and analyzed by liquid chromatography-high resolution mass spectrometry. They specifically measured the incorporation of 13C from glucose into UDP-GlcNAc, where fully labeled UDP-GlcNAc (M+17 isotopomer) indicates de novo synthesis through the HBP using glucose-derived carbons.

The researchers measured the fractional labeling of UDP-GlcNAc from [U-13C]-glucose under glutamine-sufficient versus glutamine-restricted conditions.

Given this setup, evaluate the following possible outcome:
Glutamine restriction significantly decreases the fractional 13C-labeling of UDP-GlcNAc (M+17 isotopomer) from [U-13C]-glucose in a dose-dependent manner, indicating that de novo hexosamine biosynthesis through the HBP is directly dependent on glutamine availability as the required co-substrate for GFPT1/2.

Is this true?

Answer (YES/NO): YES